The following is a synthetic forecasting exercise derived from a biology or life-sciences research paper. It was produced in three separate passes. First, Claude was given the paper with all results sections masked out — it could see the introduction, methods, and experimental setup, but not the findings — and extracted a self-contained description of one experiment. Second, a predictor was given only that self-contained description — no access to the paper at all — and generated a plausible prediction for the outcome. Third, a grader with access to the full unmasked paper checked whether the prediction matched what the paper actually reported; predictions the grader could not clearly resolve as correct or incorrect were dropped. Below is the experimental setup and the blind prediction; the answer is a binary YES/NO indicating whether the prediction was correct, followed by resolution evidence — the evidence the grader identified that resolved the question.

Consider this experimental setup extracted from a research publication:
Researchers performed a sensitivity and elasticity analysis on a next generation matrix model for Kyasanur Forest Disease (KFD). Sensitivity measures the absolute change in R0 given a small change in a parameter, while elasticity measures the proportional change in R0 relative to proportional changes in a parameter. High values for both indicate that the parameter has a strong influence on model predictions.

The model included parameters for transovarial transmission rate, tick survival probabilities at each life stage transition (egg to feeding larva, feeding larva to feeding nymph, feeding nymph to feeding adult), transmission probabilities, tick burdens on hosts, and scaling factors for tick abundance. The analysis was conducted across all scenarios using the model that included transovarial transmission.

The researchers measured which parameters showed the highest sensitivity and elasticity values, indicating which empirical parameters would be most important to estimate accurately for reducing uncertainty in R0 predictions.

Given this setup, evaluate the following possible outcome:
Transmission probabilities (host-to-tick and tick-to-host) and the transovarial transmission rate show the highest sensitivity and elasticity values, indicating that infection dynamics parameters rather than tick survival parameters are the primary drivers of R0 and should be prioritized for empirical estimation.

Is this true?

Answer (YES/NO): NO